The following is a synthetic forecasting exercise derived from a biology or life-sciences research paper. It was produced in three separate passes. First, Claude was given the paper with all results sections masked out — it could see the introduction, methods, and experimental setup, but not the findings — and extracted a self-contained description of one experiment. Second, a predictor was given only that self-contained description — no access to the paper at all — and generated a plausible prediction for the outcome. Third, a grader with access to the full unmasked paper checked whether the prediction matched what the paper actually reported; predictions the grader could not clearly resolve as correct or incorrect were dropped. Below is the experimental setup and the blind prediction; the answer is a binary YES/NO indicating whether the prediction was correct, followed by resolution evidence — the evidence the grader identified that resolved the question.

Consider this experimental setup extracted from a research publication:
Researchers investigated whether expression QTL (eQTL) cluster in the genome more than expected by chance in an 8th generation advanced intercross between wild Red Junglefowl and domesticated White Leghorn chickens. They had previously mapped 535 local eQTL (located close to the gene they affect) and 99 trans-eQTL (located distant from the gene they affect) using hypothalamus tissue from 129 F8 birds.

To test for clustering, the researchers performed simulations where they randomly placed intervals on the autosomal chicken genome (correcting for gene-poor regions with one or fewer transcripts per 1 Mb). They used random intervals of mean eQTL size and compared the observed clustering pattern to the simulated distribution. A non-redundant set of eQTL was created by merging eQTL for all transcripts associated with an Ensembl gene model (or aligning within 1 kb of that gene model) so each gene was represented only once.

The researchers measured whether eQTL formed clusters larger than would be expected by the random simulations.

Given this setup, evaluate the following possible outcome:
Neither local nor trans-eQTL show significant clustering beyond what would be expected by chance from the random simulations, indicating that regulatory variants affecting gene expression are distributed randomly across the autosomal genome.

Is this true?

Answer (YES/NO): NO